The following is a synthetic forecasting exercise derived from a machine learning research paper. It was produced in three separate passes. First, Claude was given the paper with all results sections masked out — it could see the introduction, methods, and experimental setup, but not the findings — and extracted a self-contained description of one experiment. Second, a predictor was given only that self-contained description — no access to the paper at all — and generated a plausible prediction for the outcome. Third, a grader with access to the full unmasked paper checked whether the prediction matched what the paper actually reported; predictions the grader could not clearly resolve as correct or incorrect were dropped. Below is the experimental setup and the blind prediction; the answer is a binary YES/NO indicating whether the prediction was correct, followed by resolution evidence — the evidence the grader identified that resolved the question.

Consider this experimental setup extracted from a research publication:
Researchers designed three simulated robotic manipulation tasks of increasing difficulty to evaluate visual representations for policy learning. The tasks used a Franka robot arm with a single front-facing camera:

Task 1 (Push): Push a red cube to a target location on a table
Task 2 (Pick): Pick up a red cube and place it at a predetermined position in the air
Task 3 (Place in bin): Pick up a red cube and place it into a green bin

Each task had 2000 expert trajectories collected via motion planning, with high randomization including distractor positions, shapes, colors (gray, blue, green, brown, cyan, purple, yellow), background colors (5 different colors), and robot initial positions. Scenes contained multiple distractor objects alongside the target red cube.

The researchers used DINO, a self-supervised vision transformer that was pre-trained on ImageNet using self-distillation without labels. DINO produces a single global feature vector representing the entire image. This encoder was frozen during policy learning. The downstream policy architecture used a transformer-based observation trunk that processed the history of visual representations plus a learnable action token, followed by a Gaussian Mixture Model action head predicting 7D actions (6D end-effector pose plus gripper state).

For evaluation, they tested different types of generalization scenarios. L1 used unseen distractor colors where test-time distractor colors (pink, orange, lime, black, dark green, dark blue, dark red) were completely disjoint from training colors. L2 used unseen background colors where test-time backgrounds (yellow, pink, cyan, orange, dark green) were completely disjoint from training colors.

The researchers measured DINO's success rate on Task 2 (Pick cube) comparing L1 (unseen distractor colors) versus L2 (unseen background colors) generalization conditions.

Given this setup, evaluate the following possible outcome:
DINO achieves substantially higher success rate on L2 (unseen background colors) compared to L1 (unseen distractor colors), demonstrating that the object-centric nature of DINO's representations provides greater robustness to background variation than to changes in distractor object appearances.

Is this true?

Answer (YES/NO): NO